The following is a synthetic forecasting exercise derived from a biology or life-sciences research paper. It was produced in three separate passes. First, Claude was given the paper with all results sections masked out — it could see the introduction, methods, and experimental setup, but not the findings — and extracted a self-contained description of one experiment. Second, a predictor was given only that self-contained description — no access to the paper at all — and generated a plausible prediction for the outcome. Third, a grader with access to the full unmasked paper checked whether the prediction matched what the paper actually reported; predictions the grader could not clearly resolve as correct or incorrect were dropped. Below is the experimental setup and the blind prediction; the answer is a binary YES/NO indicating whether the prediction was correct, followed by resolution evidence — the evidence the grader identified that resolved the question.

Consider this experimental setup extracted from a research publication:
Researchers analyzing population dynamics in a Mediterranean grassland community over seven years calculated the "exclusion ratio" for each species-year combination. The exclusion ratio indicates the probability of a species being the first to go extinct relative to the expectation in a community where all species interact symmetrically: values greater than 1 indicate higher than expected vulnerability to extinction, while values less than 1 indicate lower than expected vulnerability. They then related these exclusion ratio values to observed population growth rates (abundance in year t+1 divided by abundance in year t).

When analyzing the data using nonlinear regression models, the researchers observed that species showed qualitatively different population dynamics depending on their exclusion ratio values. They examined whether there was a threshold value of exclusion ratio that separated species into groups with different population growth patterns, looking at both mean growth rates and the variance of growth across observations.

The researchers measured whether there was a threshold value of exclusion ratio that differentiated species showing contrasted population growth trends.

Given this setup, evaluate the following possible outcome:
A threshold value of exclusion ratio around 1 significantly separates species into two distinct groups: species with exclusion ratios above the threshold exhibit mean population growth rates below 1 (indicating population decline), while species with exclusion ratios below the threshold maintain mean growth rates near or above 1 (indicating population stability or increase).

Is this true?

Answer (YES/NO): NO